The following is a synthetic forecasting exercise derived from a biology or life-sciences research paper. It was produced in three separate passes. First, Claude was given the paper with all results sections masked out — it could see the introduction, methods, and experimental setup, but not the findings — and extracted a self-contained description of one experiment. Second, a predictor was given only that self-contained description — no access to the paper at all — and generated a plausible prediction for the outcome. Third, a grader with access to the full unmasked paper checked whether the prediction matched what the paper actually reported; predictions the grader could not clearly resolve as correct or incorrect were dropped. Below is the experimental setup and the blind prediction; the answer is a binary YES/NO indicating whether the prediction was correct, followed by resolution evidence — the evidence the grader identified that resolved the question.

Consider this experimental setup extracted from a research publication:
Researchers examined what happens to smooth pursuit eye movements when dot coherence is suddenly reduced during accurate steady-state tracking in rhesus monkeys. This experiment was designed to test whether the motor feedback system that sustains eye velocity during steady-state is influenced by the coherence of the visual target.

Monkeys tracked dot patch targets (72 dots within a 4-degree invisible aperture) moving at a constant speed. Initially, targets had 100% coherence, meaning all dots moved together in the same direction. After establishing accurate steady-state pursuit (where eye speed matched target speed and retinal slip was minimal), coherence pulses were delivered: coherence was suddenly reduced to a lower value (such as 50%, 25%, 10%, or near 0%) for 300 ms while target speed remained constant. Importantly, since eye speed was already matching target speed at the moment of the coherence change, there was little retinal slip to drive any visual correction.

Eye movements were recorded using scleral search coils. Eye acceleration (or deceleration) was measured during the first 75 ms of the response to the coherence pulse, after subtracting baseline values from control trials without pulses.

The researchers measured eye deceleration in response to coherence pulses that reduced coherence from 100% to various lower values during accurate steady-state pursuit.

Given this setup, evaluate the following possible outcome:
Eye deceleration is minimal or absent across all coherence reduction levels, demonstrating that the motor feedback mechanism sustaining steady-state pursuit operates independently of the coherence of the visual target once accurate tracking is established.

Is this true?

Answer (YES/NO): NO